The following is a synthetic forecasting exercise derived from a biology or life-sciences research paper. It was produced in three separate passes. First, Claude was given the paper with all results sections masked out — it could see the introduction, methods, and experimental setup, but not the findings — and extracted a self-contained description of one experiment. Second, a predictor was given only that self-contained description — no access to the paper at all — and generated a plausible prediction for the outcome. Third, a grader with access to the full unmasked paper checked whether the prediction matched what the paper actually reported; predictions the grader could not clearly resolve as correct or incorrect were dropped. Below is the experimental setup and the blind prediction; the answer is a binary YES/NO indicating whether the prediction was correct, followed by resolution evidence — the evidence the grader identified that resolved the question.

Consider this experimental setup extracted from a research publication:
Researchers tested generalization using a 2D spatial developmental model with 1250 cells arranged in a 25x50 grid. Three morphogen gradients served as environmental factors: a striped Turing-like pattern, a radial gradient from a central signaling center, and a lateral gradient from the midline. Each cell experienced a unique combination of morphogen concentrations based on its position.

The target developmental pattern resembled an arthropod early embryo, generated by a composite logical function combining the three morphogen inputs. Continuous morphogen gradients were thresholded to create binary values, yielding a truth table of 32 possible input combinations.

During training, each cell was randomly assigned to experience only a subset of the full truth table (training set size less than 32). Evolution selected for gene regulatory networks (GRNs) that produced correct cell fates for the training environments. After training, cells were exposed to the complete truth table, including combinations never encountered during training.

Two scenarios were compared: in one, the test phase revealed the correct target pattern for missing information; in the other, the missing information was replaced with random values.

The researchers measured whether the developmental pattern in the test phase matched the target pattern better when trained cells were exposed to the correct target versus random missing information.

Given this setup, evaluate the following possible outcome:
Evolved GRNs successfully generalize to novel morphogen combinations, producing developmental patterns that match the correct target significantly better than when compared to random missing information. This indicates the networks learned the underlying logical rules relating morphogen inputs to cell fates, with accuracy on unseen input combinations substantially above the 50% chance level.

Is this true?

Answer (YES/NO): YES